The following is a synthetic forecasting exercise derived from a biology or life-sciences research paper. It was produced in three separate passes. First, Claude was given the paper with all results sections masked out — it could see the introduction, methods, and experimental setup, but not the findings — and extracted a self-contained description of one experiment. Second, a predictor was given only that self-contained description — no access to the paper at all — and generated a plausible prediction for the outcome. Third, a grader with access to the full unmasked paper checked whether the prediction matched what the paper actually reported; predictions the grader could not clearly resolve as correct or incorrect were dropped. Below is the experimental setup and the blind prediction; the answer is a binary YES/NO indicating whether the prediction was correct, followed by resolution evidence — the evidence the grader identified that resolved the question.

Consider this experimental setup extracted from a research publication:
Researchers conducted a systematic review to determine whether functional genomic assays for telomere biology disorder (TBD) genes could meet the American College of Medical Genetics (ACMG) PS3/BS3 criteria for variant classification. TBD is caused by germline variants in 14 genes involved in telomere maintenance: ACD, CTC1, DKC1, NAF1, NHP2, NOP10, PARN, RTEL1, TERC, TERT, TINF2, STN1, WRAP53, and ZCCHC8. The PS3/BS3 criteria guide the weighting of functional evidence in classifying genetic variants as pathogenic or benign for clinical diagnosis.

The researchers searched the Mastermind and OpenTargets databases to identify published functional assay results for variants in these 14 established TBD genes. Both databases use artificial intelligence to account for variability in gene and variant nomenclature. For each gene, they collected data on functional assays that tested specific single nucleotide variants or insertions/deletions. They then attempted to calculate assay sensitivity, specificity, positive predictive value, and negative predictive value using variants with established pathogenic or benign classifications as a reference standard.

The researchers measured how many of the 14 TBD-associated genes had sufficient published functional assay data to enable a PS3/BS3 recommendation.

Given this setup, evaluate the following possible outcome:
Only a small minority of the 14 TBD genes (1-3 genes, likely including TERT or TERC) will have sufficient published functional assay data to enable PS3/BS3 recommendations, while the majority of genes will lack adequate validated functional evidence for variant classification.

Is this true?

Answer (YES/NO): YES